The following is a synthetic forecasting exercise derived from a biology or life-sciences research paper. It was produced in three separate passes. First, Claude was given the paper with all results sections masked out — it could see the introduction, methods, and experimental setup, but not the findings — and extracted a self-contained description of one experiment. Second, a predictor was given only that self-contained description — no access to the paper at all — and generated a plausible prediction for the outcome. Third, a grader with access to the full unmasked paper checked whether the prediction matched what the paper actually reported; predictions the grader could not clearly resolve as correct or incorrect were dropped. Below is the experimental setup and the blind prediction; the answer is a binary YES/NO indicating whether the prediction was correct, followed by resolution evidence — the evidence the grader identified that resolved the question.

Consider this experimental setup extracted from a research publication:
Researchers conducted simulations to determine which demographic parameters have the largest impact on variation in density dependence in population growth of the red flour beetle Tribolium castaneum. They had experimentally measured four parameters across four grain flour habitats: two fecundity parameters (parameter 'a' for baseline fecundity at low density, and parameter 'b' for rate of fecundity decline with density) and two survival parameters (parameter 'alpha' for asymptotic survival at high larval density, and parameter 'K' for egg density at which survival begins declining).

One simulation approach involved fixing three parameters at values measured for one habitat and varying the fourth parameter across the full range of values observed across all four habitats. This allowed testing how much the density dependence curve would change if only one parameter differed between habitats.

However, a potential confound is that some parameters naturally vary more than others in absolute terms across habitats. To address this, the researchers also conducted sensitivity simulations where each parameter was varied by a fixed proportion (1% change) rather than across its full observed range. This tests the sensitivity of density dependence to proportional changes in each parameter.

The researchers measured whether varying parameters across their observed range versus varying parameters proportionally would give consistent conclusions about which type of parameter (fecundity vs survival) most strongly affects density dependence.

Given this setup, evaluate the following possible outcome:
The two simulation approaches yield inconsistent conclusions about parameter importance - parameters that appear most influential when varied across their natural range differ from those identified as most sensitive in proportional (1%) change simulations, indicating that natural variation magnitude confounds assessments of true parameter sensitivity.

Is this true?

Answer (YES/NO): NO